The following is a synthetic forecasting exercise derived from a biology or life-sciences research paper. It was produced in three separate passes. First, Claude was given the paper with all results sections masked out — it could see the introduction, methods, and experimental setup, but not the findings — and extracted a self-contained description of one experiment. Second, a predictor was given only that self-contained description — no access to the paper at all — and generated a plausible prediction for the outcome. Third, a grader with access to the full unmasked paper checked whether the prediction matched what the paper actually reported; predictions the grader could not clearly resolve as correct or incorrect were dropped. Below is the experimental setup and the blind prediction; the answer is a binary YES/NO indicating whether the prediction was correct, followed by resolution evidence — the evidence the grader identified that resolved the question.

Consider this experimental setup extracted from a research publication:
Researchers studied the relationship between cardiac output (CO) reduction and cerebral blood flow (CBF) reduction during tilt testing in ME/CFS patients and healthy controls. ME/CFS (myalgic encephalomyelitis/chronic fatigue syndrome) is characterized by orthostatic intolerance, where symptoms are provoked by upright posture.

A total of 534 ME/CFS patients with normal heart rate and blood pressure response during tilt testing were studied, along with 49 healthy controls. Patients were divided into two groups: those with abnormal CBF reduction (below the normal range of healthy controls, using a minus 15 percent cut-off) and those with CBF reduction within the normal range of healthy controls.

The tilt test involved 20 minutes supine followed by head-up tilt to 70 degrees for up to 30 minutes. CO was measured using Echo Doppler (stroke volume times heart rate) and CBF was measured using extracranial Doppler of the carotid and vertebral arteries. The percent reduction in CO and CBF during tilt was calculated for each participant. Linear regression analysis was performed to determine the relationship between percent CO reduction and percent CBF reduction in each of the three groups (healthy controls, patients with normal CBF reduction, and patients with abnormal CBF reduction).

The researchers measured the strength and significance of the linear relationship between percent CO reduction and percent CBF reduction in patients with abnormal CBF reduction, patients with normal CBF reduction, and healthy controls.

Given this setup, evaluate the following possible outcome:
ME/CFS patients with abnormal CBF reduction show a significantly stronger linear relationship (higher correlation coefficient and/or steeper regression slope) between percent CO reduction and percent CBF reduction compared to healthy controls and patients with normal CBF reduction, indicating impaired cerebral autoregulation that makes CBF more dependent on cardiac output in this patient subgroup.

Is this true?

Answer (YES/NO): YES